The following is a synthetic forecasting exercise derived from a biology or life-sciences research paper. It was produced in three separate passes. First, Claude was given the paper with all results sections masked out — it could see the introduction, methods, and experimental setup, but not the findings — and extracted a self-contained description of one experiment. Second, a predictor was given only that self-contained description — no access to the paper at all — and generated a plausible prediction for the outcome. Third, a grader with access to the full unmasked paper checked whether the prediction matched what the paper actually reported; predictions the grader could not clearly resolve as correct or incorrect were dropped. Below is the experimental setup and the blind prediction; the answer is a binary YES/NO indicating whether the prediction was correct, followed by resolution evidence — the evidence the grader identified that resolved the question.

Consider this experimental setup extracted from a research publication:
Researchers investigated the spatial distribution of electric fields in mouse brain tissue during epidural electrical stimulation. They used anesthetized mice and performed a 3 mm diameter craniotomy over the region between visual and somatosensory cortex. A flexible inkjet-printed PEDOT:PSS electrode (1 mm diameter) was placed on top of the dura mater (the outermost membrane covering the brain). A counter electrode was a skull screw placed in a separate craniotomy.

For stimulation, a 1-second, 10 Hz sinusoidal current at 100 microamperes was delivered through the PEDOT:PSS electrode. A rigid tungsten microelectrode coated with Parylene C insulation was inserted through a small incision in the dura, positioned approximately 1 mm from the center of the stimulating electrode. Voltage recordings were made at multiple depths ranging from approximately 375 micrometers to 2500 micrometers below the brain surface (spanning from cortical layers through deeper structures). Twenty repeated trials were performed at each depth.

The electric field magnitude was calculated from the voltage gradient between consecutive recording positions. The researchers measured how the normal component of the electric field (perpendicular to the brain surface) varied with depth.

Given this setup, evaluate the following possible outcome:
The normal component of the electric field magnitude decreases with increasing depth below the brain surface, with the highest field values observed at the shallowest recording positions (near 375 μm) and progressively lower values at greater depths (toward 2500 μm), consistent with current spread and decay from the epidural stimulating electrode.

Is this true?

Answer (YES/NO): YES